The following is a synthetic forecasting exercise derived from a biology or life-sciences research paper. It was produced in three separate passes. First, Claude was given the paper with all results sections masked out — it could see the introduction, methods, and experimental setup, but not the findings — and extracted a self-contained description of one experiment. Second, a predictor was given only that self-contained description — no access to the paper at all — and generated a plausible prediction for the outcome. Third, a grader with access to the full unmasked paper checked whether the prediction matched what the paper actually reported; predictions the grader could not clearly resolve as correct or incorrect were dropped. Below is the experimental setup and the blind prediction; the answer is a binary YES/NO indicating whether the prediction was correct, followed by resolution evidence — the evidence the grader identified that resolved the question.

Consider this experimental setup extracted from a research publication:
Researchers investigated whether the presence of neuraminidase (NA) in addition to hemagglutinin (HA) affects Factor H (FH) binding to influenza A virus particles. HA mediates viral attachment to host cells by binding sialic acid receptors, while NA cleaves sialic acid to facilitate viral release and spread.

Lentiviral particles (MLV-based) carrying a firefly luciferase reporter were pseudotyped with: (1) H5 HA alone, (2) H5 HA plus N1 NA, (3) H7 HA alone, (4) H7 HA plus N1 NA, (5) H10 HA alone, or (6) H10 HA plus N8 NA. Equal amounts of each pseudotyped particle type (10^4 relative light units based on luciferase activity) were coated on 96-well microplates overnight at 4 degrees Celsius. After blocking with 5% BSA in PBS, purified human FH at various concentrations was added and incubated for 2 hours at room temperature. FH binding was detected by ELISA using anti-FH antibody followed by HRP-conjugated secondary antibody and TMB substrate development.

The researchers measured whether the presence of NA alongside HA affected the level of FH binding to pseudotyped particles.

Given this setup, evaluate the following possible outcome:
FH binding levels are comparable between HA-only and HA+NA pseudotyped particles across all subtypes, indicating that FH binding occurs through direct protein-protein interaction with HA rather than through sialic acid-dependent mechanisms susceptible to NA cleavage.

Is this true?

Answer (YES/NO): NO